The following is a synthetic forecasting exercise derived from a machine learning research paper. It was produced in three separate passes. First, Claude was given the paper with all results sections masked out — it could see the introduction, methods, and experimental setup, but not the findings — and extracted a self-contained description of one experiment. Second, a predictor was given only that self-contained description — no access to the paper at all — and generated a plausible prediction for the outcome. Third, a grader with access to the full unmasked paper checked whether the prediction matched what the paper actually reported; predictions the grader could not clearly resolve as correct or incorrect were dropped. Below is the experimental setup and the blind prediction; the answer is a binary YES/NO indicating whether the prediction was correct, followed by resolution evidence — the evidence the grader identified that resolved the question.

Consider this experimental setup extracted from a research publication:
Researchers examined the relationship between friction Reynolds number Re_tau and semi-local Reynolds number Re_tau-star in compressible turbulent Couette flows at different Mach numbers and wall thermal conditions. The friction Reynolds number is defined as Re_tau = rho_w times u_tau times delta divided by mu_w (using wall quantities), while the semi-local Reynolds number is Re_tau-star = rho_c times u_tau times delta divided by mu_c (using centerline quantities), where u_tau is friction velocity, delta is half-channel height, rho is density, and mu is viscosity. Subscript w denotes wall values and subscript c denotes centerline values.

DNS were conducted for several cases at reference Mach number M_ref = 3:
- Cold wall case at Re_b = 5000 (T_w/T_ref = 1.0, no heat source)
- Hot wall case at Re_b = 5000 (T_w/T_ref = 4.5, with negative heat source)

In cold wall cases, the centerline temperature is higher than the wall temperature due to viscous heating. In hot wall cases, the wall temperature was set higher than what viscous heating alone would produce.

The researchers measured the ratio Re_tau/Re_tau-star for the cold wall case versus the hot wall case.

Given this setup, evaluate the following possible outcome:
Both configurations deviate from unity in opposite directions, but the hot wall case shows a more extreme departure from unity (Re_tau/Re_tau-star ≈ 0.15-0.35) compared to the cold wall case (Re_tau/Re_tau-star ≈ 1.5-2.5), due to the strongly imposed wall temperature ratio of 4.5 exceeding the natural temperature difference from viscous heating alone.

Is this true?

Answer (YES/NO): NO